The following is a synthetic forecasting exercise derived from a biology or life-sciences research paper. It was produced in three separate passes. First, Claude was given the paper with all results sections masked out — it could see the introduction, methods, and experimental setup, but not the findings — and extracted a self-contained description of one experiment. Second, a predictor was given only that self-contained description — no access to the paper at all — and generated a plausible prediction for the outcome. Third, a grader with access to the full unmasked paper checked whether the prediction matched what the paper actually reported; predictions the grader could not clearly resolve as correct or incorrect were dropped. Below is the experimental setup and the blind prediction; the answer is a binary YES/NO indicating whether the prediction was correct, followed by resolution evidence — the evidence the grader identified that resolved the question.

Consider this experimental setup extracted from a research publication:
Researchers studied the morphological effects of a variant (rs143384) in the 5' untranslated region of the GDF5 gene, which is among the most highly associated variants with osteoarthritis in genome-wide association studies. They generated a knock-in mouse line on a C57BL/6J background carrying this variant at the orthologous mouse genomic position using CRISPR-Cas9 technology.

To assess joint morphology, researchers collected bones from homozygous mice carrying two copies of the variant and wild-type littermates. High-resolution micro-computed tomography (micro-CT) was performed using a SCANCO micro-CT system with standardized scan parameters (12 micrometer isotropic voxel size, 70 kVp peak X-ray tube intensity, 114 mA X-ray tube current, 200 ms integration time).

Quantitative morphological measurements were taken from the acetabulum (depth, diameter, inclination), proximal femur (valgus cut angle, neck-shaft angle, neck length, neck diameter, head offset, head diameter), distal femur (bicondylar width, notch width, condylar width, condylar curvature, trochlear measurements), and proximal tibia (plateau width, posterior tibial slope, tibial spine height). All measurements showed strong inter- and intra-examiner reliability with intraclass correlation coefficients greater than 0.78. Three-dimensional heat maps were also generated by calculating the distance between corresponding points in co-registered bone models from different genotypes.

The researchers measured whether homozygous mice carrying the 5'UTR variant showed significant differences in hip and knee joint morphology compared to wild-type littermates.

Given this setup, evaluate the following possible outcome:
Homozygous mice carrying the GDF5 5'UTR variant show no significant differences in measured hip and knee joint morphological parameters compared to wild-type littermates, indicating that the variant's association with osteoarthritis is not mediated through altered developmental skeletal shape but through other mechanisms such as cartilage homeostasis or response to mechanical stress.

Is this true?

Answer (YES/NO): YES